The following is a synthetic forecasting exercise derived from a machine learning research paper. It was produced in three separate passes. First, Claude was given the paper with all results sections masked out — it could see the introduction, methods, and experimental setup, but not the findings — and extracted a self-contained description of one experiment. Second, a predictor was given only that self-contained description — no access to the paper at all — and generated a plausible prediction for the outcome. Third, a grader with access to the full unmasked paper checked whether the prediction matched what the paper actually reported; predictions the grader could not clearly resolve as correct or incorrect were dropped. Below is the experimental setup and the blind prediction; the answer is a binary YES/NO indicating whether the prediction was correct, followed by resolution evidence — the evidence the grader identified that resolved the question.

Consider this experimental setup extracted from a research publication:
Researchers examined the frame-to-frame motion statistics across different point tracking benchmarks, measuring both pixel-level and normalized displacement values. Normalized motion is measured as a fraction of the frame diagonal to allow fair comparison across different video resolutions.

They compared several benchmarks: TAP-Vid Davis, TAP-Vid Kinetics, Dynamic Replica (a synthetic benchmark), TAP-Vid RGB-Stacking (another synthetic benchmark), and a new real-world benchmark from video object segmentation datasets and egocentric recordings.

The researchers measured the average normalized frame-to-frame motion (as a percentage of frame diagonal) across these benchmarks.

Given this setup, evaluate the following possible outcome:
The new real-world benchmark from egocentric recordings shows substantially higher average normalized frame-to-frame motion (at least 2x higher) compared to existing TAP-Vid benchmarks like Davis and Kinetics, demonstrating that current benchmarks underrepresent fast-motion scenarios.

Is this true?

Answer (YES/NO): YES